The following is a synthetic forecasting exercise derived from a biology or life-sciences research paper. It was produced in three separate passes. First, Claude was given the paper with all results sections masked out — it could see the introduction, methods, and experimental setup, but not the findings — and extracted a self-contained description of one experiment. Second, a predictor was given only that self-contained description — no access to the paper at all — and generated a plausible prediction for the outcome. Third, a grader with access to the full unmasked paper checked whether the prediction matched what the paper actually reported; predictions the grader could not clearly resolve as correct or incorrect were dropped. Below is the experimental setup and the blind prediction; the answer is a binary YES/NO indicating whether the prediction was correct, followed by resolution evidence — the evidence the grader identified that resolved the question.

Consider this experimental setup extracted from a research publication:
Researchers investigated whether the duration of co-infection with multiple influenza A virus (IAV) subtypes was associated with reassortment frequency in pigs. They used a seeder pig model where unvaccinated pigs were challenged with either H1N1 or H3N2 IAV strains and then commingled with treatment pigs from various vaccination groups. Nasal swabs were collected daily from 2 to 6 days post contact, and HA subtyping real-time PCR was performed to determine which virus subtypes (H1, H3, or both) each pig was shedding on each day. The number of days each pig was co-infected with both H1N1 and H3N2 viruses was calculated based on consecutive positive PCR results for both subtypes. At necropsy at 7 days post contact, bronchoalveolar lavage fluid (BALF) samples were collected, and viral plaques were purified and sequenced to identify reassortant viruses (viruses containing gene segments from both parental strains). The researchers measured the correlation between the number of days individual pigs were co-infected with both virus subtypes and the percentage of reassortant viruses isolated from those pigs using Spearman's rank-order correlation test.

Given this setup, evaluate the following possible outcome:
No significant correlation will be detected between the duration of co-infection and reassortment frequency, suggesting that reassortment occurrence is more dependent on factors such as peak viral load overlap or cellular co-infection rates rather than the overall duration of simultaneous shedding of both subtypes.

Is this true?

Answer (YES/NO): NO